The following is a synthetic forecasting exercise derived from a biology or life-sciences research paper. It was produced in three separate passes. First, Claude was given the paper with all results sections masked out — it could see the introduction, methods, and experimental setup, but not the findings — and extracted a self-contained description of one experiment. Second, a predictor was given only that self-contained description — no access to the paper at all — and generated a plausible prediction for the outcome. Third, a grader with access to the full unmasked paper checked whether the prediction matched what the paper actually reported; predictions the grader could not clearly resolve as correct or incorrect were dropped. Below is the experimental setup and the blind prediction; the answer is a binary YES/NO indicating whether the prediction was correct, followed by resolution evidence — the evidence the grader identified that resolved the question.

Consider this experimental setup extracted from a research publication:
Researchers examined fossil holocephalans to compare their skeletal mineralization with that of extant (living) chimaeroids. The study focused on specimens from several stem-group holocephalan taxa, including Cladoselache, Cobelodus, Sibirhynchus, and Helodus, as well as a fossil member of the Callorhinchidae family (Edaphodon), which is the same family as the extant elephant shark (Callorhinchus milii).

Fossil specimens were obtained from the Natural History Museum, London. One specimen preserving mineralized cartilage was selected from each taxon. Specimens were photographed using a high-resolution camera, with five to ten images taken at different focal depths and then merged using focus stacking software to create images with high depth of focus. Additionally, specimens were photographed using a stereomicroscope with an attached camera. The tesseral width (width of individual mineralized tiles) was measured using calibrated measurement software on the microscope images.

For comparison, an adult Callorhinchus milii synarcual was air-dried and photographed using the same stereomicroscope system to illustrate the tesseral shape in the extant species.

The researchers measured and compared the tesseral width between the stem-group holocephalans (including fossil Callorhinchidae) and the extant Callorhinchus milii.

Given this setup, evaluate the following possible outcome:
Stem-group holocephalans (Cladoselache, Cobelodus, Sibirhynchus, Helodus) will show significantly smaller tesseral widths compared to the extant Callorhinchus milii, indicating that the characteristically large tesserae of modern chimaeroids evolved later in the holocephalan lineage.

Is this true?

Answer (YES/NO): NO